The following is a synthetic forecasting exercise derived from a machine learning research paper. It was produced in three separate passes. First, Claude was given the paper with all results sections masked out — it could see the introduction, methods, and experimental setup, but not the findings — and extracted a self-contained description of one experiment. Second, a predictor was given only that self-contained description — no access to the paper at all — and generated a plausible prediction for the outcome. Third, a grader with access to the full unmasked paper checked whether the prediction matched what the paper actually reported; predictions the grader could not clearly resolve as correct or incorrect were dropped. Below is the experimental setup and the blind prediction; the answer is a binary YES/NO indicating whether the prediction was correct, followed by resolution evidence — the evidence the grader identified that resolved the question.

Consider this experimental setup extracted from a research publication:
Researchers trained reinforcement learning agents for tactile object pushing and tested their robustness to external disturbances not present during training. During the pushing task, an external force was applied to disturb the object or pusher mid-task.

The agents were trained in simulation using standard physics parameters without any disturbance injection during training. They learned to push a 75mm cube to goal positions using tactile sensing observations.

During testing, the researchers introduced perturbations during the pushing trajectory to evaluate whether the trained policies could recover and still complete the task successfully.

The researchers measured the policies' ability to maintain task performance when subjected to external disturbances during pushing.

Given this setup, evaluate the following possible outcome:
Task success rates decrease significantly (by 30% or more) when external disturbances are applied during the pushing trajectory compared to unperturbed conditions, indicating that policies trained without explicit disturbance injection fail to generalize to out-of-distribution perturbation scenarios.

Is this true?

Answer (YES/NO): NO